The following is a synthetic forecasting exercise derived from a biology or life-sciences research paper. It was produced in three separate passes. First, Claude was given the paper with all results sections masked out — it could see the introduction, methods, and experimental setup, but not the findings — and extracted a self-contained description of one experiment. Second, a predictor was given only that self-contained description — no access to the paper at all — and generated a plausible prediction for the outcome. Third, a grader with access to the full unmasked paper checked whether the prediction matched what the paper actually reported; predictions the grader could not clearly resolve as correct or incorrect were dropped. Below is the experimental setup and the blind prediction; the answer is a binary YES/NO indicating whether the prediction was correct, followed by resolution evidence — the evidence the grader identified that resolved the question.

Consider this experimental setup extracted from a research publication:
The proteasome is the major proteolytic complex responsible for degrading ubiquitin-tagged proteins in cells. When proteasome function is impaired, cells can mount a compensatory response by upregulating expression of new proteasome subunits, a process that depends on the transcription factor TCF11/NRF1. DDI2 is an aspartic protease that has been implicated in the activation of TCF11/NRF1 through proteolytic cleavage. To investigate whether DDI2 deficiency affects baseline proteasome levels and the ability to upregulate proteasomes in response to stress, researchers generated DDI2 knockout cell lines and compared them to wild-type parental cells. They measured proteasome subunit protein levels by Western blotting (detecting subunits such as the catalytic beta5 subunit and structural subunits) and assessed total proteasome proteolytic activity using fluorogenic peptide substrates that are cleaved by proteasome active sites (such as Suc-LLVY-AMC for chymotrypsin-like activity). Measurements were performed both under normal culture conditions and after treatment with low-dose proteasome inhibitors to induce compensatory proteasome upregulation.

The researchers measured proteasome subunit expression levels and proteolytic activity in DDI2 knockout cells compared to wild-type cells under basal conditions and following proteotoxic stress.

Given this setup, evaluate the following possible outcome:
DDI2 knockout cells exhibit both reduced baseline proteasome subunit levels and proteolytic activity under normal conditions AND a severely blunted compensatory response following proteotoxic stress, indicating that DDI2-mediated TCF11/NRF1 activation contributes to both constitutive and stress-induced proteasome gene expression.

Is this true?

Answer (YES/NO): NO